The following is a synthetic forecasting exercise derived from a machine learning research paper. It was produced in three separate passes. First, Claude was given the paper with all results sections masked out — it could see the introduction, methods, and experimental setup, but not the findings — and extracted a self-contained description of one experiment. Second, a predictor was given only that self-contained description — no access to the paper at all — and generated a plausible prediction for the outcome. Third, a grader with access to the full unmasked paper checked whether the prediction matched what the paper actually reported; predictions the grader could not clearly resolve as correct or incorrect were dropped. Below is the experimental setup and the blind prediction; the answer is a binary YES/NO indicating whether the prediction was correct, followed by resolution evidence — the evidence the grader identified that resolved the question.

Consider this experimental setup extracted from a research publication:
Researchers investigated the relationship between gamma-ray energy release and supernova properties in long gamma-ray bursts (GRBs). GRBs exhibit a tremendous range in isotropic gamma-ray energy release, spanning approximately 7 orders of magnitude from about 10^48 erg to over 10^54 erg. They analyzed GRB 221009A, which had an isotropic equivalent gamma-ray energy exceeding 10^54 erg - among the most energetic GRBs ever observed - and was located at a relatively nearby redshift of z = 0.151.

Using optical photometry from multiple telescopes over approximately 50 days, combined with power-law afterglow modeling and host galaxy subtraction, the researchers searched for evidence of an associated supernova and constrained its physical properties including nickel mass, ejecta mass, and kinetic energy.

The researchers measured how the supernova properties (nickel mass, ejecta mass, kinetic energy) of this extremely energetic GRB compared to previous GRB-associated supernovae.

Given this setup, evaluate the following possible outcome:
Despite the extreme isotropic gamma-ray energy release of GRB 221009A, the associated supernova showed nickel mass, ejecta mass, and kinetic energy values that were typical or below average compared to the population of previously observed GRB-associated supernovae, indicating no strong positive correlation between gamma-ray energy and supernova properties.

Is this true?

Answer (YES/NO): YES